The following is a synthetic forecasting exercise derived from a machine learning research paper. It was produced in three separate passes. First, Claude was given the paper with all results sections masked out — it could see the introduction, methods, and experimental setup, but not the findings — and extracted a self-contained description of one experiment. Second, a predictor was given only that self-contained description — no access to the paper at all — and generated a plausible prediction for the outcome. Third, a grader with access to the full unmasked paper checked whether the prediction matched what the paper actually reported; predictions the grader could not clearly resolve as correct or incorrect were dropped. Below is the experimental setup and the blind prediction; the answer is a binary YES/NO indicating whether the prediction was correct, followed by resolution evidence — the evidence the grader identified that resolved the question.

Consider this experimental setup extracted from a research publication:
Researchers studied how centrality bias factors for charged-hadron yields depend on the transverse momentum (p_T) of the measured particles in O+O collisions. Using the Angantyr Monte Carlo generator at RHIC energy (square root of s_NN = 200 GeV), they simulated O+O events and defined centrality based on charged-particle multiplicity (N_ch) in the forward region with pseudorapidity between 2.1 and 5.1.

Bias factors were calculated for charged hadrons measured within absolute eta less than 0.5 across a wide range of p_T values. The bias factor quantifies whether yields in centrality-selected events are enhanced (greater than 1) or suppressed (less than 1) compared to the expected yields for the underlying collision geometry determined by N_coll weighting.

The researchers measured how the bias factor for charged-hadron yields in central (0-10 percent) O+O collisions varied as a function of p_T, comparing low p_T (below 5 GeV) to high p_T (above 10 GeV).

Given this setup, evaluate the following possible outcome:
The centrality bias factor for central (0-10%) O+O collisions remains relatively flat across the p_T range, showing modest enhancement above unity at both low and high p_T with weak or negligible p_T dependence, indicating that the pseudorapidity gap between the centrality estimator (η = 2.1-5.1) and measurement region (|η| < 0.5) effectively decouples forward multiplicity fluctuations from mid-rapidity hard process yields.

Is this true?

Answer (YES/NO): NO